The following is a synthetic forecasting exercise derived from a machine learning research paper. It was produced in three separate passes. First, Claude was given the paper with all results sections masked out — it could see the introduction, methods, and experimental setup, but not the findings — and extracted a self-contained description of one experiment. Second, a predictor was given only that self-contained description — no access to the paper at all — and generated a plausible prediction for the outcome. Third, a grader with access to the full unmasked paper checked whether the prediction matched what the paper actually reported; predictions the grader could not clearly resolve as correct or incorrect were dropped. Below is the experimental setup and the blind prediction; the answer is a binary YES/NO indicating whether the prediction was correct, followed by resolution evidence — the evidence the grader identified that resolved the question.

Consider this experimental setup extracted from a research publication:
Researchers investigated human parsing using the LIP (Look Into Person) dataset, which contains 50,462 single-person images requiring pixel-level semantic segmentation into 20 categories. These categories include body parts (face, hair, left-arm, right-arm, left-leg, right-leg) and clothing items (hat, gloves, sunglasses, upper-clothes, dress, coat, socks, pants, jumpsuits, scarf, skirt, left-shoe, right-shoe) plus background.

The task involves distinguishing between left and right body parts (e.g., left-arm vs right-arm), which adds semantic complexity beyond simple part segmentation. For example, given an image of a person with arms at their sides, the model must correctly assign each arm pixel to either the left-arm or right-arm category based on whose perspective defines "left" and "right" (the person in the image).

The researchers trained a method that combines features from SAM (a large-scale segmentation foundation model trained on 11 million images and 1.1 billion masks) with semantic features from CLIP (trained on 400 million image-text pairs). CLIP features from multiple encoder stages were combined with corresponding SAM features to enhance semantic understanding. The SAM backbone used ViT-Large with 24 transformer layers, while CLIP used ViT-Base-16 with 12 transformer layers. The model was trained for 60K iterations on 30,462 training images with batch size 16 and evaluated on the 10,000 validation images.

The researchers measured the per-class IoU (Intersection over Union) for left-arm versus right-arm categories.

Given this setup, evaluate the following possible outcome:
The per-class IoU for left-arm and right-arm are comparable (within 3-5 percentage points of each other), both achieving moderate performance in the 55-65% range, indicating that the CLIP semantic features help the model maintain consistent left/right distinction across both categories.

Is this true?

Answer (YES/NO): NO